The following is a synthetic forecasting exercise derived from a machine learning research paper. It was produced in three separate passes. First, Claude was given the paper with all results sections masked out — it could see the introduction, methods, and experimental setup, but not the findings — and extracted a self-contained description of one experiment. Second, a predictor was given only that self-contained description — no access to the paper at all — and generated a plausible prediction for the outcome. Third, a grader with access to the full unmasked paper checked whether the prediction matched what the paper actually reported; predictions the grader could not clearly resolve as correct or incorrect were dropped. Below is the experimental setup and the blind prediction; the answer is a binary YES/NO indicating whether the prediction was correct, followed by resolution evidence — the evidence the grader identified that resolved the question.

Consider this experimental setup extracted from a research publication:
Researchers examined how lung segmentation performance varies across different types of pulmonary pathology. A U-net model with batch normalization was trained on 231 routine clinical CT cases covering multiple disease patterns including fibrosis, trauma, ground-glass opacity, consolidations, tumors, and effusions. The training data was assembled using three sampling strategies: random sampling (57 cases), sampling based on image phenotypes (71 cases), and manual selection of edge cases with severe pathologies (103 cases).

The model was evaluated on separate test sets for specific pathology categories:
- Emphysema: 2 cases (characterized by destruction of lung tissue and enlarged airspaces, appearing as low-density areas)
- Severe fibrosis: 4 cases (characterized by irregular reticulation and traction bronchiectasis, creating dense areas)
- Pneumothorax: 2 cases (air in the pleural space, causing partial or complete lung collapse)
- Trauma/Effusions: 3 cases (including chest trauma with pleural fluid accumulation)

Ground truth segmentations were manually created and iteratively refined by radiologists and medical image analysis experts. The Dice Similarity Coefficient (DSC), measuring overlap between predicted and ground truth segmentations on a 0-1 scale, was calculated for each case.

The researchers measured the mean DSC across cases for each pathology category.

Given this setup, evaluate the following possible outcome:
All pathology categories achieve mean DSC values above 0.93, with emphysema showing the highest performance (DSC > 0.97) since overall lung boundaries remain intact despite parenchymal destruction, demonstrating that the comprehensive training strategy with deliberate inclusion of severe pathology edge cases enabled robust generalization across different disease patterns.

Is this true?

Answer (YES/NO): NO